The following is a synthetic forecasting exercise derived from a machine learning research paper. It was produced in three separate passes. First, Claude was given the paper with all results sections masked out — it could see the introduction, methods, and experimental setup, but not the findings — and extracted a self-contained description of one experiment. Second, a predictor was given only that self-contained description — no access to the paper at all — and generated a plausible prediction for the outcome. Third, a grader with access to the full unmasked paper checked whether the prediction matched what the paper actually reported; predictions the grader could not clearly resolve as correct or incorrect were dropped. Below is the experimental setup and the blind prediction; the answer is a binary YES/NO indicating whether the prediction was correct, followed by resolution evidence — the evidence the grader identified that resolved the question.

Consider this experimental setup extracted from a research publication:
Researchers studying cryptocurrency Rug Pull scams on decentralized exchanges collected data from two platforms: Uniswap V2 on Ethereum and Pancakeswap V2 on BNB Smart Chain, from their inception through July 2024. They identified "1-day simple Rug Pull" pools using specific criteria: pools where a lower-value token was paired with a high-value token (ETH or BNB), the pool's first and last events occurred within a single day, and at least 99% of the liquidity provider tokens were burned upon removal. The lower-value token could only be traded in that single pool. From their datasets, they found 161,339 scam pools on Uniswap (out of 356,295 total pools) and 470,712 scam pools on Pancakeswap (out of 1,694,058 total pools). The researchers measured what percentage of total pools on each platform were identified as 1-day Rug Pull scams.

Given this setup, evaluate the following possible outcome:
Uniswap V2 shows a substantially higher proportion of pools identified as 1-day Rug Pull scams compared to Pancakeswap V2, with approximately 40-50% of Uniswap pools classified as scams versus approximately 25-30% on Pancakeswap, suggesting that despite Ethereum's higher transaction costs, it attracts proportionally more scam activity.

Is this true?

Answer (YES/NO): YES